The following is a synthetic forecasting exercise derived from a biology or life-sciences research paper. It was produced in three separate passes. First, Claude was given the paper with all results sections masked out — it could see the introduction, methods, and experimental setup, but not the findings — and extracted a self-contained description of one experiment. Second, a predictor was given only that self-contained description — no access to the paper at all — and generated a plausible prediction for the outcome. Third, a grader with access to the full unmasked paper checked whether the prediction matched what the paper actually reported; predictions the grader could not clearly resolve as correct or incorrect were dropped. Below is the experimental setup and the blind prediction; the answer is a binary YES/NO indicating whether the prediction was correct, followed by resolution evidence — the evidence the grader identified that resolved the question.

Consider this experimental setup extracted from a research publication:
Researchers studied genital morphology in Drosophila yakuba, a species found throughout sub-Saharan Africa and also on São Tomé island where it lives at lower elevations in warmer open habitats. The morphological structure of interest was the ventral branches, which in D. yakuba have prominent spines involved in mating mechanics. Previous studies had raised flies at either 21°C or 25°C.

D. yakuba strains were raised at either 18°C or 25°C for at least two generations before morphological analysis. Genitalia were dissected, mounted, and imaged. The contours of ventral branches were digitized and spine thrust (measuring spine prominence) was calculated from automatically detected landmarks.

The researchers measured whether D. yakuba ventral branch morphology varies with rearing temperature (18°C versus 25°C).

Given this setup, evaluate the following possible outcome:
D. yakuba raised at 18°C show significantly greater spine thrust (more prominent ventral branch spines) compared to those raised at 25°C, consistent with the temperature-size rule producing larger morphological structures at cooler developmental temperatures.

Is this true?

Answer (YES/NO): NO